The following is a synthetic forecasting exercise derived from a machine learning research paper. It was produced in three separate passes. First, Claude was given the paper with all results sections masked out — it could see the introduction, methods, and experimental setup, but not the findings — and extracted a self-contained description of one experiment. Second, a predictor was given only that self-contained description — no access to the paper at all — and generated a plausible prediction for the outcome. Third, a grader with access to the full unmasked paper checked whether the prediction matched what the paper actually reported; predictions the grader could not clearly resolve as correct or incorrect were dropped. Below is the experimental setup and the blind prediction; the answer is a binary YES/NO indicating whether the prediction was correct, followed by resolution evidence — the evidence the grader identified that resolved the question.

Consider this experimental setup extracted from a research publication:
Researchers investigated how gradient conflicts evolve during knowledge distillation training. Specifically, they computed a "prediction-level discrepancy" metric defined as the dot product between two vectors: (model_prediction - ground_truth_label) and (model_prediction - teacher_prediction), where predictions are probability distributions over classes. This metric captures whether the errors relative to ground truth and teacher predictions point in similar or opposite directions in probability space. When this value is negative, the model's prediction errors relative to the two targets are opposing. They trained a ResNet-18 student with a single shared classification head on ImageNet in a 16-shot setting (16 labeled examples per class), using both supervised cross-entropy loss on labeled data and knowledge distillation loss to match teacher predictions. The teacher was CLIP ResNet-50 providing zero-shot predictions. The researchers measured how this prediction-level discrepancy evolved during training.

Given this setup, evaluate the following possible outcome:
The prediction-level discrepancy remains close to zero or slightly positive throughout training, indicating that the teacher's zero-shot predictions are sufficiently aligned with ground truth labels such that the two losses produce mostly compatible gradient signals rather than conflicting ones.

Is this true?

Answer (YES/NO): NO